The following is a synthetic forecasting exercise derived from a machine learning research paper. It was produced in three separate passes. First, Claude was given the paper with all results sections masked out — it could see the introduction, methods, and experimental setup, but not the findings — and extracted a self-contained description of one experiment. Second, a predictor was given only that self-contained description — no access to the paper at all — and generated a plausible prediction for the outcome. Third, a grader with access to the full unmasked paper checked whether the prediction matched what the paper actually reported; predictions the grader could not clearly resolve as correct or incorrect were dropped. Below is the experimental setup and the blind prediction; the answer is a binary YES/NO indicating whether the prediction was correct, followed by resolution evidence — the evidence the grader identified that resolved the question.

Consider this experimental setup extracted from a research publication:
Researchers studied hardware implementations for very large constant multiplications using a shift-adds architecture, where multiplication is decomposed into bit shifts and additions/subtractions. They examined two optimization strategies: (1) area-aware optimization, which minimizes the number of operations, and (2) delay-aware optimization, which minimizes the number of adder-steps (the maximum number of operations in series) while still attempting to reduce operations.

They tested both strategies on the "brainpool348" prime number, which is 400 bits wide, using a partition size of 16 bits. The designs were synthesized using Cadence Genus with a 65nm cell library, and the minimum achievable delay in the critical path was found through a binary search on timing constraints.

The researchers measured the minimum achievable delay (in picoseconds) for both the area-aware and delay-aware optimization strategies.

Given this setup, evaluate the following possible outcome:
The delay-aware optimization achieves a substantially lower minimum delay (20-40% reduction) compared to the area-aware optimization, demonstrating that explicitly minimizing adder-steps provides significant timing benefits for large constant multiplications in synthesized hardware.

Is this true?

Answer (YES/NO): NO